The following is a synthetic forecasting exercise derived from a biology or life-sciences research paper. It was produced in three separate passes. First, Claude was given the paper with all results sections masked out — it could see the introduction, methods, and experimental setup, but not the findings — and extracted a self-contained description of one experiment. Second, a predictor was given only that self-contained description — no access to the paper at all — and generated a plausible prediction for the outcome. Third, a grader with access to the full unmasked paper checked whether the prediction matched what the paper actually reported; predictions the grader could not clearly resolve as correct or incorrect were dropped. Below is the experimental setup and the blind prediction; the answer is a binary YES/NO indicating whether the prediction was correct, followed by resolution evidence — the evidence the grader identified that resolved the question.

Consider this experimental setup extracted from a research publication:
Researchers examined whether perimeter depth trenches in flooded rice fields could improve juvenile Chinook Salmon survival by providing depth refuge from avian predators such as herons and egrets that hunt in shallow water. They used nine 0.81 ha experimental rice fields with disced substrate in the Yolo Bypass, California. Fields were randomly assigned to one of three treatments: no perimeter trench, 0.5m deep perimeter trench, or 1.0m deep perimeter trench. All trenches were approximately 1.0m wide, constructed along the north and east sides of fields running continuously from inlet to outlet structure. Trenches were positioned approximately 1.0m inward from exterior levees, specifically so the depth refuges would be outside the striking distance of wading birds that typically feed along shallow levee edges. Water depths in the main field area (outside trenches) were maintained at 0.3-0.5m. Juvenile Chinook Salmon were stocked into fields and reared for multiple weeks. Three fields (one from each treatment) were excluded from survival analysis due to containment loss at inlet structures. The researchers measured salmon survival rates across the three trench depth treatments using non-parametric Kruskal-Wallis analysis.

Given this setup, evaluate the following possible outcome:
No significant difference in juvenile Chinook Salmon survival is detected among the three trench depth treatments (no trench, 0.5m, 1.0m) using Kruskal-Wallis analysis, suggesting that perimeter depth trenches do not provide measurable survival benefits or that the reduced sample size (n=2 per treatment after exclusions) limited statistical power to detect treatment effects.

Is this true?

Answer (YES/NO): YES